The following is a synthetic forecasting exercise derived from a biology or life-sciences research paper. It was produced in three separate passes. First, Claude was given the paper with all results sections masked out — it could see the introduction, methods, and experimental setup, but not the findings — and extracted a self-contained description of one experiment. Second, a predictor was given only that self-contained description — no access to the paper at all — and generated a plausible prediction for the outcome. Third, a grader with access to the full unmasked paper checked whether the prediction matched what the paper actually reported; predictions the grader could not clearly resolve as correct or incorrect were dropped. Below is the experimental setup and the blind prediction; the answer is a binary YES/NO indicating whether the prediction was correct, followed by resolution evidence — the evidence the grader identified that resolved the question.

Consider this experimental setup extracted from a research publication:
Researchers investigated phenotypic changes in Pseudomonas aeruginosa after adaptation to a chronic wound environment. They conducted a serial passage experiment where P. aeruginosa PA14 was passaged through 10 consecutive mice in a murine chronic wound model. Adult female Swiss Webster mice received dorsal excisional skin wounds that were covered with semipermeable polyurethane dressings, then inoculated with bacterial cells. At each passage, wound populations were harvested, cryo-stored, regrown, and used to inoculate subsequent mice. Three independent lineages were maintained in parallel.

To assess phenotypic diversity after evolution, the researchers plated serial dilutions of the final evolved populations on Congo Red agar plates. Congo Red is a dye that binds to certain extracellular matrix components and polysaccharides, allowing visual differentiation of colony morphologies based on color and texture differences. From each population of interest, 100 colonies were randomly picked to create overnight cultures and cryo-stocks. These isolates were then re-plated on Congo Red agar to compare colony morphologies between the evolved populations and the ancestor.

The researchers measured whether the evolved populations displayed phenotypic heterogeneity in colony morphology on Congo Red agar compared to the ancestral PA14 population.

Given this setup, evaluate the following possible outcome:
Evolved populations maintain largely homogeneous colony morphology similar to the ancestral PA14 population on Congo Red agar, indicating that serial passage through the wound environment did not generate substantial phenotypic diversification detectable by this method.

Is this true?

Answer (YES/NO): NO